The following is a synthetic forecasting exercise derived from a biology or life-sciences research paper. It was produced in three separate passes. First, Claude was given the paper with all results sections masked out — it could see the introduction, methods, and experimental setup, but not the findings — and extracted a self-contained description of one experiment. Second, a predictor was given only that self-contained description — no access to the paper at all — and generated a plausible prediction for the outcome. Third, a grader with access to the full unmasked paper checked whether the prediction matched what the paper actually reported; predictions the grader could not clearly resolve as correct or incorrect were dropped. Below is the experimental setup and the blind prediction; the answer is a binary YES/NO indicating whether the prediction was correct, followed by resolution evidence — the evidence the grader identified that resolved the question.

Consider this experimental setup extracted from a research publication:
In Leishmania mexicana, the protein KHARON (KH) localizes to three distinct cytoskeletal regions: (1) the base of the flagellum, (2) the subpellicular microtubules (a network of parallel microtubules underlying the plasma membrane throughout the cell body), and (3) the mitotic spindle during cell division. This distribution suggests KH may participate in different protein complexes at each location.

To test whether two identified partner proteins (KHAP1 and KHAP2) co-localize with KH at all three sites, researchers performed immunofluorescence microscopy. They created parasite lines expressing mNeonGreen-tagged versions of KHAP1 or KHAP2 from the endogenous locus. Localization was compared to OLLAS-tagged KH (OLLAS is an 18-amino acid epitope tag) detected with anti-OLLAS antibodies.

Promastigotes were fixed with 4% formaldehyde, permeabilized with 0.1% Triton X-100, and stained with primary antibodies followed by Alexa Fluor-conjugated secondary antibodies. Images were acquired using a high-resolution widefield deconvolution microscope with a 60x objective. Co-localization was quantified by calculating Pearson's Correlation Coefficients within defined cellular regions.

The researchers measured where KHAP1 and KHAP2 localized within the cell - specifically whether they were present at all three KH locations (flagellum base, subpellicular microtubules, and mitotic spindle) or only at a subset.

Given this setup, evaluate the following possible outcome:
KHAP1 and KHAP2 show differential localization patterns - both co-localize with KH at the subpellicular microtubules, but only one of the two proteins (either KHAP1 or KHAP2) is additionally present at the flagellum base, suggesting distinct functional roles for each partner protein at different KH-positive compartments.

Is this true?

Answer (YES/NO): YES